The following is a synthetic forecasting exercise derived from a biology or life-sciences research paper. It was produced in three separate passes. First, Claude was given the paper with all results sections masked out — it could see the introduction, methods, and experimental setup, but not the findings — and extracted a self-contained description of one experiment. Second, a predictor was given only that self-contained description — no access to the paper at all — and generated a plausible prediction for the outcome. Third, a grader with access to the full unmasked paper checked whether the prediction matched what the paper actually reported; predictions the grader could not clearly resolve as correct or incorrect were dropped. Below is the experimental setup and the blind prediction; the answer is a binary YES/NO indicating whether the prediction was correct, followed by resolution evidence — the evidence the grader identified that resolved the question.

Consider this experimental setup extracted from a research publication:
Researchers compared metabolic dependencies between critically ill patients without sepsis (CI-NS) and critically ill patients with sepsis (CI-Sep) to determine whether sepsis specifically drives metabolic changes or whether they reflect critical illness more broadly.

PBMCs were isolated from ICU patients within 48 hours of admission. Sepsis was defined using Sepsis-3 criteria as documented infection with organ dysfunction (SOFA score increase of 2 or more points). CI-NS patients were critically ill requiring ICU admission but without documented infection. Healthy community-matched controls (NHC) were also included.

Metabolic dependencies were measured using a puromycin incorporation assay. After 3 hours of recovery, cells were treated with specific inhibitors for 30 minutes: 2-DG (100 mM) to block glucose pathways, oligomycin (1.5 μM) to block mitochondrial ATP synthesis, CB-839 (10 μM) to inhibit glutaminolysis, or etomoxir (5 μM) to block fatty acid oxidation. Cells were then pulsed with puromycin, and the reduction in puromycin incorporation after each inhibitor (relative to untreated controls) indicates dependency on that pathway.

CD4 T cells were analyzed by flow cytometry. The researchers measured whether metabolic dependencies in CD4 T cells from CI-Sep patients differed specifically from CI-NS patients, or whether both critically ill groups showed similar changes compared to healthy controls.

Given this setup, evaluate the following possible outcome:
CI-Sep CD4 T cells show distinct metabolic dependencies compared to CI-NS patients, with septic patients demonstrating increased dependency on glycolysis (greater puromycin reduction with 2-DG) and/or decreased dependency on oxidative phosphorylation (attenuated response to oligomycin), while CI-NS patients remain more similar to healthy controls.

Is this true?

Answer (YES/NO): NO